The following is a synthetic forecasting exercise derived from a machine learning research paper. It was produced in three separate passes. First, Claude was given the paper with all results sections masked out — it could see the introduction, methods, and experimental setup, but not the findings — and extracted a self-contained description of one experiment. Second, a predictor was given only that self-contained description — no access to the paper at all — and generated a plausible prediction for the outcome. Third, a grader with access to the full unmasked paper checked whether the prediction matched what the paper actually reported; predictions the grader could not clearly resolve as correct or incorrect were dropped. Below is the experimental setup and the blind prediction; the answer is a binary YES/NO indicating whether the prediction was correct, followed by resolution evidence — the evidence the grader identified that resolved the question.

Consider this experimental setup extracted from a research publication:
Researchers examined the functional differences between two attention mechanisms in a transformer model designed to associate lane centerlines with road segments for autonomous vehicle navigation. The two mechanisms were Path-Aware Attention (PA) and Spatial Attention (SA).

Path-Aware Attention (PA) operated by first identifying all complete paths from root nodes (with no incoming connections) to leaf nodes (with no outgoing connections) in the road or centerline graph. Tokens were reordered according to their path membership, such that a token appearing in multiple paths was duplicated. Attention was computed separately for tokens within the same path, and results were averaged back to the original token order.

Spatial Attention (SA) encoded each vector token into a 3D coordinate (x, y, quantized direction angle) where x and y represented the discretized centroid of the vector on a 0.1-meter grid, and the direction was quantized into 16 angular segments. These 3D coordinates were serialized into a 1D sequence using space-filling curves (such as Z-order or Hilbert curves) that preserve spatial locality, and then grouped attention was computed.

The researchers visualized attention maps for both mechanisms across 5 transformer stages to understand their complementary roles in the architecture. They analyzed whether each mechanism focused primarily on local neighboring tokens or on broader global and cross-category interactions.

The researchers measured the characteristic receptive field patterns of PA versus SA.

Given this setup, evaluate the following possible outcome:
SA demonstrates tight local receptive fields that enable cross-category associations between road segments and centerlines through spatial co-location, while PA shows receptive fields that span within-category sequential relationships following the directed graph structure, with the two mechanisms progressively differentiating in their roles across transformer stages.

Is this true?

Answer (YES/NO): NO